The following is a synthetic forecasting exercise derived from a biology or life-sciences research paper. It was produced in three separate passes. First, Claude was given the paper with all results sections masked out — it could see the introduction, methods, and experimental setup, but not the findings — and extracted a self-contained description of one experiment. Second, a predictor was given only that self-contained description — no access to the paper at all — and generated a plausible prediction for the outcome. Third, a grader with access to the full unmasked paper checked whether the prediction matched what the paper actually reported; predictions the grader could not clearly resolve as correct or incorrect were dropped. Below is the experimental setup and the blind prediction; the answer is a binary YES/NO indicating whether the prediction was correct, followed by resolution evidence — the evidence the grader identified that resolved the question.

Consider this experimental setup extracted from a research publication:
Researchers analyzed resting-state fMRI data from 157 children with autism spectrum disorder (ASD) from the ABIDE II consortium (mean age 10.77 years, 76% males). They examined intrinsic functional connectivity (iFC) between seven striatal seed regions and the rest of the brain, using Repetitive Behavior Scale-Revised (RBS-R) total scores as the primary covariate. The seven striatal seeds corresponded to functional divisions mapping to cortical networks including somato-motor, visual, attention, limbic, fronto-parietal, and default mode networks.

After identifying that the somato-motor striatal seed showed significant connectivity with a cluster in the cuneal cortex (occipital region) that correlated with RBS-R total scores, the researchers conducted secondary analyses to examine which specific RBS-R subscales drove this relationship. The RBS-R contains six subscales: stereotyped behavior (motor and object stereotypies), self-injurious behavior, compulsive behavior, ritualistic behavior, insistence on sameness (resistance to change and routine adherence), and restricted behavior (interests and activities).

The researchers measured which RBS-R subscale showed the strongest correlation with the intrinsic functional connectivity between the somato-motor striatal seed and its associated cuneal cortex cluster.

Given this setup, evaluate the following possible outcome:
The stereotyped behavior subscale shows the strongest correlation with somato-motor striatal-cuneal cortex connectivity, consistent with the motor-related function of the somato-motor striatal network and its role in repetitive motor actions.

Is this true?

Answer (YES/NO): NO